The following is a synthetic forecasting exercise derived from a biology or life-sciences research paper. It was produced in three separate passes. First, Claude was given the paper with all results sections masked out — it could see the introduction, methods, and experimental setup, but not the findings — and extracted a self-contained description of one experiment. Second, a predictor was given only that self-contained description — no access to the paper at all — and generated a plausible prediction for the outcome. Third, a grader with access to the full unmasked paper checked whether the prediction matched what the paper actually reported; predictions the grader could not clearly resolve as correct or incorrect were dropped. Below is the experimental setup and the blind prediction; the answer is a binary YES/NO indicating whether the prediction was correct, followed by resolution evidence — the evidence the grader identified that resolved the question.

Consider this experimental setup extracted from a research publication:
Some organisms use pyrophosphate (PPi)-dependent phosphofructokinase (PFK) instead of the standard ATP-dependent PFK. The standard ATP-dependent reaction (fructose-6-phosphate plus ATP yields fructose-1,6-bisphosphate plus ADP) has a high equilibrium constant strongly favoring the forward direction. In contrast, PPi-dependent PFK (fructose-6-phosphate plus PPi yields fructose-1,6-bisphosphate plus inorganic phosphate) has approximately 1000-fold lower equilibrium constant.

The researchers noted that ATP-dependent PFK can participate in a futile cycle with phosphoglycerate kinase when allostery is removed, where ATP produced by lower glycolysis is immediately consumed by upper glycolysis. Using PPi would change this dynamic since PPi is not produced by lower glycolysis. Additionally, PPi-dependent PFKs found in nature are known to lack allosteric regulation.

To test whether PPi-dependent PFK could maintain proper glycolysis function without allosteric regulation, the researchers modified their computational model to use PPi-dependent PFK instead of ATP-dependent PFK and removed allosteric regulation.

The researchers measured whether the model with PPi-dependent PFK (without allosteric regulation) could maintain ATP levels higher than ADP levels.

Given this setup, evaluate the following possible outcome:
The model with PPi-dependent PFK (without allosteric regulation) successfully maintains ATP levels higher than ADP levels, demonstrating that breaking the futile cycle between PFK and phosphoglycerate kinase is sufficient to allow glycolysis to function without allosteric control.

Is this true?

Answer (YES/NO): YES